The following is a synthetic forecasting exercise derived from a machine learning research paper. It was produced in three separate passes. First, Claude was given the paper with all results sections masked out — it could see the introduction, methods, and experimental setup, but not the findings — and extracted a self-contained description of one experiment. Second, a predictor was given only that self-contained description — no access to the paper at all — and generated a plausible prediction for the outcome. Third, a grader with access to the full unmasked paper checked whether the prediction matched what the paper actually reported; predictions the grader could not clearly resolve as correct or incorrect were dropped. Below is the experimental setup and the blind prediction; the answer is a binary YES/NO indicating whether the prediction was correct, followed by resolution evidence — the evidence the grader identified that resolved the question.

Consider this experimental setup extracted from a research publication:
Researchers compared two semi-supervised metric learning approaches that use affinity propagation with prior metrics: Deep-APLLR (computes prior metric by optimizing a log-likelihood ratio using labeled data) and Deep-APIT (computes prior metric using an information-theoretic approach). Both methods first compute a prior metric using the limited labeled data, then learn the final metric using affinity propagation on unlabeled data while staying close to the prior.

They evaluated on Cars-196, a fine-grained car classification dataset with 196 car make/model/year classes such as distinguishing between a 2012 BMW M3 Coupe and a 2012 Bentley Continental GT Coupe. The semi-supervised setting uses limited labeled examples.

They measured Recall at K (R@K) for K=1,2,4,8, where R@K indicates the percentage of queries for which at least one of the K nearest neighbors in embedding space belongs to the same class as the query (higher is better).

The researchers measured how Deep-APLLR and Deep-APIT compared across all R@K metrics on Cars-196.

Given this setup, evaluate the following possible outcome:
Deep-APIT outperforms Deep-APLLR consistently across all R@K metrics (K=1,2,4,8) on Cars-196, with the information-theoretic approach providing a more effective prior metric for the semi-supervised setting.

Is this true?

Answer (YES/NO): YES